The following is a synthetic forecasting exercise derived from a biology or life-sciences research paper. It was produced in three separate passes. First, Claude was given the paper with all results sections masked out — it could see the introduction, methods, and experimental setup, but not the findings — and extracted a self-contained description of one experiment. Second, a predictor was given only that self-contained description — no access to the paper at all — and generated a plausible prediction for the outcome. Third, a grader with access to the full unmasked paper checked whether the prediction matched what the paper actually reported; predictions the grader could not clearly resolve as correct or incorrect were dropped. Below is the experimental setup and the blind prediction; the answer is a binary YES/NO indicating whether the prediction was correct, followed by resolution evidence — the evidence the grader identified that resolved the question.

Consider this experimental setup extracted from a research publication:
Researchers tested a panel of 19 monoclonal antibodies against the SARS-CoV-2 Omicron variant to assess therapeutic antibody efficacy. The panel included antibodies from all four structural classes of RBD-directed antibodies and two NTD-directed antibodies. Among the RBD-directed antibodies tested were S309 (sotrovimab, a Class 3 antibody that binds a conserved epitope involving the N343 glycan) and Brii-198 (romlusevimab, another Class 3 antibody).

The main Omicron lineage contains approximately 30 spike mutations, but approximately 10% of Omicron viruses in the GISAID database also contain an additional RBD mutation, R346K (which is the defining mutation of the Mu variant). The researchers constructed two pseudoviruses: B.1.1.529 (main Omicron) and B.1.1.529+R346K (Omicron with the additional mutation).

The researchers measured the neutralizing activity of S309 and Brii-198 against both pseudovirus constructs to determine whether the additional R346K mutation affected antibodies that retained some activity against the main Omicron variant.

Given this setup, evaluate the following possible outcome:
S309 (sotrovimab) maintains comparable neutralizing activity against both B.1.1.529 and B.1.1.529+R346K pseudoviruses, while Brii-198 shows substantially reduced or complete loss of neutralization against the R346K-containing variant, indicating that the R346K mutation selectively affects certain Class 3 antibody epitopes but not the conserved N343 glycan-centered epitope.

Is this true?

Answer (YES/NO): NO